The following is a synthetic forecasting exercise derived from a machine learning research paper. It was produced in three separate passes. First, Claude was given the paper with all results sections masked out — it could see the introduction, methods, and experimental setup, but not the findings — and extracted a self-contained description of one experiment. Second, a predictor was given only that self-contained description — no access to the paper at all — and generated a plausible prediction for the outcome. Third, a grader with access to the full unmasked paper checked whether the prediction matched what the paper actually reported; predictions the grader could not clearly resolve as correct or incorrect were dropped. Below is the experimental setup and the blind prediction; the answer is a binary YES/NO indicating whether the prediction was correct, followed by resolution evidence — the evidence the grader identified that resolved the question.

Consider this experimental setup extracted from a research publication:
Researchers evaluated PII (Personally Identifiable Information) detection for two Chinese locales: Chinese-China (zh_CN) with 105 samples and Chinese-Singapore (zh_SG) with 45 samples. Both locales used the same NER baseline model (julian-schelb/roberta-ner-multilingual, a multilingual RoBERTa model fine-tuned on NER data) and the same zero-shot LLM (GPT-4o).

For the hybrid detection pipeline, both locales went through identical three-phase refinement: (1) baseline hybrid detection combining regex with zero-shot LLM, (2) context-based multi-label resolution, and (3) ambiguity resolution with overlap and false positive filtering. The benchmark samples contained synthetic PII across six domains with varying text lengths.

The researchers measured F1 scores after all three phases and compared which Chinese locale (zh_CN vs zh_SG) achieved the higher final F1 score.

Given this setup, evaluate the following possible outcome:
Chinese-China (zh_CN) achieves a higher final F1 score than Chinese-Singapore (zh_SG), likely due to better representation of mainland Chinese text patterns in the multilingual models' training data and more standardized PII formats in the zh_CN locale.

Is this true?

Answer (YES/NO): NO